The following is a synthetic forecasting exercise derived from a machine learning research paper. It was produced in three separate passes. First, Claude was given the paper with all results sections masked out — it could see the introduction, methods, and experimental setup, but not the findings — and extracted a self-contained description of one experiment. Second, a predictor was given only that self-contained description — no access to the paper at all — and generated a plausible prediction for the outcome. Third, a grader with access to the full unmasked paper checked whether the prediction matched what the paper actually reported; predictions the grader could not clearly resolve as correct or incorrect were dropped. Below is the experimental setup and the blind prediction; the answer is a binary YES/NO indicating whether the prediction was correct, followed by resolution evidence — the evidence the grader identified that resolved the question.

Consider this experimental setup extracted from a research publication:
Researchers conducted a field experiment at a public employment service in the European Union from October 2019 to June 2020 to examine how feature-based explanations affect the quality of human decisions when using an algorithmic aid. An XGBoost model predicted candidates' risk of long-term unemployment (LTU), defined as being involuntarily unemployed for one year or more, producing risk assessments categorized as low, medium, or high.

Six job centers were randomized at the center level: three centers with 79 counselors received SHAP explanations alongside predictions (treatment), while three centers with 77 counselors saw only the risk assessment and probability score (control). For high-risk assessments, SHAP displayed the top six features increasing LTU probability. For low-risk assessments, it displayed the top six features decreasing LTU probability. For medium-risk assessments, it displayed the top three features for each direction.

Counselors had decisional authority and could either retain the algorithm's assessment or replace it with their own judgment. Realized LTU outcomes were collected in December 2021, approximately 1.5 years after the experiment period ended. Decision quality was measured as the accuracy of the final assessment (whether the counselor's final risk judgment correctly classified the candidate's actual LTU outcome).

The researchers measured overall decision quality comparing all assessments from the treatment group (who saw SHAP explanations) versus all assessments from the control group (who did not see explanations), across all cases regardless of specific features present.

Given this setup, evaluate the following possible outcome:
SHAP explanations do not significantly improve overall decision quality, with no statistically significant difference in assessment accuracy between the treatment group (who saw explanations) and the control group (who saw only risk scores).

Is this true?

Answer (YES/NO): NO